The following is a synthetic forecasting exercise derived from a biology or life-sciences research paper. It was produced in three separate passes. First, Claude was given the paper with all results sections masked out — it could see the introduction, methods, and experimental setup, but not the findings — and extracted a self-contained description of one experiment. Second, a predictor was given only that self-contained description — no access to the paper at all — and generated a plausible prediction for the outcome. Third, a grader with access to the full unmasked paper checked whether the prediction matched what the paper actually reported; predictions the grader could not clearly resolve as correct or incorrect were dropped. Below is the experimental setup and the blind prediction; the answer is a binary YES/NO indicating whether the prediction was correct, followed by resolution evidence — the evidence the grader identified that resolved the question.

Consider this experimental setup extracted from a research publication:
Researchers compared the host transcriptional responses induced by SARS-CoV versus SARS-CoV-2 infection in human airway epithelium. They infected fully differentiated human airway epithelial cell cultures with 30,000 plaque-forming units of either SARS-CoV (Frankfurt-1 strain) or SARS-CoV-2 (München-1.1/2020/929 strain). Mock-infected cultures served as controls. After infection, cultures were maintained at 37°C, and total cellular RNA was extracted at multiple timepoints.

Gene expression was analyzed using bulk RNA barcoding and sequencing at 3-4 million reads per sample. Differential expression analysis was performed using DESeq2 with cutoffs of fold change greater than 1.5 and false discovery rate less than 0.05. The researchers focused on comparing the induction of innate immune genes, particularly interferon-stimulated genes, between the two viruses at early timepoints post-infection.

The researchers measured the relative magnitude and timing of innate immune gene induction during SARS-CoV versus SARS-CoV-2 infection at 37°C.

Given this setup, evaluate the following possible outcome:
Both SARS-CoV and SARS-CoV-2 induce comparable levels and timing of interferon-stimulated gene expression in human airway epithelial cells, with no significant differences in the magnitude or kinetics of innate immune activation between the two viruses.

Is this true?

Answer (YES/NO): NO